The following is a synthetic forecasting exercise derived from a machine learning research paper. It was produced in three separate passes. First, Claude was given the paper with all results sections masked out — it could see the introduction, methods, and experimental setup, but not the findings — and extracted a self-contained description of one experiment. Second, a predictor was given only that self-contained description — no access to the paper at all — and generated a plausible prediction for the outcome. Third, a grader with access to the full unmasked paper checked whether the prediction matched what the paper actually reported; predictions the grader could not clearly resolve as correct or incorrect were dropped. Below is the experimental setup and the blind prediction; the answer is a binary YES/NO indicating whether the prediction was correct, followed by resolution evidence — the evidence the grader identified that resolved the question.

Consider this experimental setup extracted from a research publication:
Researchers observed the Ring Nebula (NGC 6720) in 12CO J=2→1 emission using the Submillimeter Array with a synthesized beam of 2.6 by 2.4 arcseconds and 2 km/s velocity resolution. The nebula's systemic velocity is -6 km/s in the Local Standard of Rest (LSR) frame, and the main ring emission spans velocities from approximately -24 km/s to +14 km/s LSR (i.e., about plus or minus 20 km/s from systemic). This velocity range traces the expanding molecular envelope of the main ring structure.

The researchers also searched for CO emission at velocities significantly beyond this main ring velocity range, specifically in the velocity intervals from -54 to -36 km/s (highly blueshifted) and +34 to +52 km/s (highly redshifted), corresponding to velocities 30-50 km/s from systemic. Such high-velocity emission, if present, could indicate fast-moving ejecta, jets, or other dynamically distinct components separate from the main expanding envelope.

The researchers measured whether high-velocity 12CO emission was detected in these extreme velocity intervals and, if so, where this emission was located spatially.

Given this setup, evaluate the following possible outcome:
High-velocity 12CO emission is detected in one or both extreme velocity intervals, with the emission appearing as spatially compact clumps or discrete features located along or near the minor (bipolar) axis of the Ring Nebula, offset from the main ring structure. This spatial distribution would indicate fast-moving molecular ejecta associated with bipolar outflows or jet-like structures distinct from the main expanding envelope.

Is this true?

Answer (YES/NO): NO